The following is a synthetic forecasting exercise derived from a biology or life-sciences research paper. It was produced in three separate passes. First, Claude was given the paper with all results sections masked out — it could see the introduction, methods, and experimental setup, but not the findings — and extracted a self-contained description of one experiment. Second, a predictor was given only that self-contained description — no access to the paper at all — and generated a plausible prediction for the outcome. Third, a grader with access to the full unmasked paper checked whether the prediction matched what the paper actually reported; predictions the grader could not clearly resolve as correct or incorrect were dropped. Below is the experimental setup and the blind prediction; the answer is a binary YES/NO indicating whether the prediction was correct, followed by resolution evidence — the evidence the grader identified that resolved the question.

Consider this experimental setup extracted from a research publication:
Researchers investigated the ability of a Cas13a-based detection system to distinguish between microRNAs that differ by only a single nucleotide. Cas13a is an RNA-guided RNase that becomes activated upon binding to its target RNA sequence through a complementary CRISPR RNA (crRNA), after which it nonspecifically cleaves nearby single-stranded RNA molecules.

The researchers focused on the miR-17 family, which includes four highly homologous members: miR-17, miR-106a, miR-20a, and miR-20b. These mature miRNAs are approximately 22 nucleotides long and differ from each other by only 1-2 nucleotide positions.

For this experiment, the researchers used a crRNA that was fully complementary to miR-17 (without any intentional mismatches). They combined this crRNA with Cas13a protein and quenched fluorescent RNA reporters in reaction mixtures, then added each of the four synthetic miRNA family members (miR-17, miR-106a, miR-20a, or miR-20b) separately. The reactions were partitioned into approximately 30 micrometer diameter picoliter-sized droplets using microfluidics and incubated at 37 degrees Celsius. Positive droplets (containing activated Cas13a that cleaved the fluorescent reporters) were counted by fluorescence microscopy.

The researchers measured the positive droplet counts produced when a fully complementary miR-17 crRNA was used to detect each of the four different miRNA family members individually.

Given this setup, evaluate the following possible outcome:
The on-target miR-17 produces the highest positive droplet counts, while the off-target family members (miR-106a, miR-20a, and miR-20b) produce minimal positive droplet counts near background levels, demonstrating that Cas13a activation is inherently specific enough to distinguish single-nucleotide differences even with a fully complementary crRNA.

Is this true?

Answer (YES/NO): NO